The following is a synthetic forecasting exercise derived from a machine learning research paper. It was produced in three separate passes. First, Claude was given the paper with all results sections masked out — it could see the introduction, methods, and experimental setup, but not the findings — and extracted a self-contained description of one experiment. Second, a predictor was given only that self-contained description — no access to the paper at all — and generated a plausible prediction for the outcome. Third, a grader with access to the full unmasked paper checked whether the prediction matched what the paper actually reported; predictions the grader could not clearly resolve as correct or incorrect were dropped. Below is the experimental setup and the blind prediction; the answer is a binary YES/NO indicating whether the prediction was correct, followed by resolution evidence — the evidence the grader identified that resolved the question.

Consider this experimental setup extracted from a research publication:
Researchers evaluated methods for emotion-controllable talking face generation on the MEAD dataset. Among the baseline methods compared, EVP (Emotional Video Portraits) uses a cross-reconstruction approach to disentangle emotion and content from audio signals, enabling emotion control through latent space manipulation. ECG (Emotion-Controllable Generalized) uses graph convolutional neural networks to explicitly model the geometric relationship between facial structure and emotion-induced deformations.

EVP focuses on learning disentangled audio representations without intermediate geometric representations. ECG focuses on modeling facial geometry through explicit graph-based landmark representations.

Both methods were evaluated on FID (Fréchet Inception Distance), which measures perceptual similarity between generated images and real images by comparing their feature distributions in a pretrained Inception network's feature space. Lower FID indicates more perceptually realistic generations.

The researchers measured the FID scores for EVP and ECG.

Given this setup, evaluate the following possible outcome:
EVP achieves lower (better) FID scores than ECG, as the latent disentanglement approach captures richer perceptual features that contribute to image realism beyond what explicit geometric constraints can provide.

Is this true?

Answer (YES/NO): YES